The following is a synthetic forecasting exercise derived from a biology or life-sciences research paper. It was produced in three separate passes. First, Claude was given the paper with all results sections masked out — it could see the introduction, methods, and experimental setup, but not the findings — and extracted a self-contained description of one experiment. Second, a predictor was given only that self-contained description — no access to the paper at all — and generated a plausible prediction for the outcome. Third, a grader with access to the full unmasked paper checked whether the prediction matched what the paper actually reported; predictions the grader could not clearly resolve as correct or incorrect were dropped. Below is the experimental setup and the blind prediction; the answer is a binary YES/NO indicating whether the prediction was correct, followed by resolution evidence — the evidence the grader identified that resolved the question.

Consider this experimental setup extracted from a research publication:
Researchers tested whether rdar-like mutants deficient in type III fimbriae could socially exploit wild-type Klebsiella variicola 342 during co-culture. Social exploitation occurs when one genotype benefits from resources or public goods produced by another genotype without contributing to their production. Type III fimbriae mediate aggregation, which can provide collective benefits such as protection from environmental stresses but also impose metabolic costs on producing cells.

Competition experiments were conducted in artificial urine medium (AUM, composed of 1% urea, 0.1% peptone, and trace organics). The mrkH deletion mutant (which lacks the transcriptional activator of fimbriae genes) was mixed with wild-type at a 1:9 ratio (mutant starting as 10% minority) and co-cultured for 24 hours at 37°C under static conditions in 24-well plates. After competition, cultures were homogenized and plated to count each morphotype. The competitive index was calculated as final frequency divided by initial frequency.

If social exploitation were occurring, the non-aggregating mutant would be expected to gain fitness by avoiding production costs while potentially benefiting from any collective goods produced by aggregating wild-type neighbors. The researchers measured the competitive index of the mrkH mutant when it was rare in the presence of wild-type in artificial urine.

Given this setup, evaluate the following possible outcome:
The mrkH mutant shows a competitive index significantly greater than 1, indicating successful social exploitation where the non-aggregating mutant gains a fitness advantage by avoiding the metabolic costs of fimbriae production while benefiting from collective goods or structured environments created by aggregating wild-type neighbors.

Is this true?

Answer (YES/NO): YES